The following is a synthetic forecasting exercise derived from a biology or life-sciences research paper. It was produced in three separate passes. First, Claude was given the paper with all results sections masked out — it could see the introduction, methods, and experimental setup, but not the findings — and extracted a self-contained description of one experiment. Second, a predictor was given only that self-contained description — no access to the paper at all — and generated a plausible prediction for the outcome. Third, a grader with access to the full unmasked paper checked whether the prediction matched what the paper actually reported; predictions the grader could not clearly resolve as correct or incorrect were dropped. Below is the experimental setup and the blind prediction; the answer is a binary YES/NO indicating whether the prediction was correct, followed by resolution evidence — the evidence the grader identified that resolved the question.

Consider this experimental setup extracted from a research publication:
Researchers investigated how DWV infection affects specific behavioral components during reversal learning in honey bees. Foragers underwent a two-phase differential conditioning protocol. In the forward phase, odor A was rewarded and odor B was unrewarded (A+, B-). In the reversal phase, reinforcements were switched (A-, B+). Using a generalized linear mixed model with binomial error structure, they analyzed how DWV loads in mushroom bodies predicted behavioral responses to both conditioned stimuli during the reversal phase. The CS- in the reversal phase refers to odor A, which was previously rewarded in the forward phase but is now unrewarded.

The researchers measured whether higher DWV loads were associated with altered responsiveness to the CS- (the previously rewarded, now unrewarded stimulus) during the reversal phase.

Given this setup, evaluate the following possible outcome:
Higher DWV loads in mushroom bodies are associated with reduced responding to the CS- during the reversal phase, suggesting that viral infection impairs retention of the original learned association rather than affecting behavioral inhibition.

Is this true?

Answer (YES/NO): NO